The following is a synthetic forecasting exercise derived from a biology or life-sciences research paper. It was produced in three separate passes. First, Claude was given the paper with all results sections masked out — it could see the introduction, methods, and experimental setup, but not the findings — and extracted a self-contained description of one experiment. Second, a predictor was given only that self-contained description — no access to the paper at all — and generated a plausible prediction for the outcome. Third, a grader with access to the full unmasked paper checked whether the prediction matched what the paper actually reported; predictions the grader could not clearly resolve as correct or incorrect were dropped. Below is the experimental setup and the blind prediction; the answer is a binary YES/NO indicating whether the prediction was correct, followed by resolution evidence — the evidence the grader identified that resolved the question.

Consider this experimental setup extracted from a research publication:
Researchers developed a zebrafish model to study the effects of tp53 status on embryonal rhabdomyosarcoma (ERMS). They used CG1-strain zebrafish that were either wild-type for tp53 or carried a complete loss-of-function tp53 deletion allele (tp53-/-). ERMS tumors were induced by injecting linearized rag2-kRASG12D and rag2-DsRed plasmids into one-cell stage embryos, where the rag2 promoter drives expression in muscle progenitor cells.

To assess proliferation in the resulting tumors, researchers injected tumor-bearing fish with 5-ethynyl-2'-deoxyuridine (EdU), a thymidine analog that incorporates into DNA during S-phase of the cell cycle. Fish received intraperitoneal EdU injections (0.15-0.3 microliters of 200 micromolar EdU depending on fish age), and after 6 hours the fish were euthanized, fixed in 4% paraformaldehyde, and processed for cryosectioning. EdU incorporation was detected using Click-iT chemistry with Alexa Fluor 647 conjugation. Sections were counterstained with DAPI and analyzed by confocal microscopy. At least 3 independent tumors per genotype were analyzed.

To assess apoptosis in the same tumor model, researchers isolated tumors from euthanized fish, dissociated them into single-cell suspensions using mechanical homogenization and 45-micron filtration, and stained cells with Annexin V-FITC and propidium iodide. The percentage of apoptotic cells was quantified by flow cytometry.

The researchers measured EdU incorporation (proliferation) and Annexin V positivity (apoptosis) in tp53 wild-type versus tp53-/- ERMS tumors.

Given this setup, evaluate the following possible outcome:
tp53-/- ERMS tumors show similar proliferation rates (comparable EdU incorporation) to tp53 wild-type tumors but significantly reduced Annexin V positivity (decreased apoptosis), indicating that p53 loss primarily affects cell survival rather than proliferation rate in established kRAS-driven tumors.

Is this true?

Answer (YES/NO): NO